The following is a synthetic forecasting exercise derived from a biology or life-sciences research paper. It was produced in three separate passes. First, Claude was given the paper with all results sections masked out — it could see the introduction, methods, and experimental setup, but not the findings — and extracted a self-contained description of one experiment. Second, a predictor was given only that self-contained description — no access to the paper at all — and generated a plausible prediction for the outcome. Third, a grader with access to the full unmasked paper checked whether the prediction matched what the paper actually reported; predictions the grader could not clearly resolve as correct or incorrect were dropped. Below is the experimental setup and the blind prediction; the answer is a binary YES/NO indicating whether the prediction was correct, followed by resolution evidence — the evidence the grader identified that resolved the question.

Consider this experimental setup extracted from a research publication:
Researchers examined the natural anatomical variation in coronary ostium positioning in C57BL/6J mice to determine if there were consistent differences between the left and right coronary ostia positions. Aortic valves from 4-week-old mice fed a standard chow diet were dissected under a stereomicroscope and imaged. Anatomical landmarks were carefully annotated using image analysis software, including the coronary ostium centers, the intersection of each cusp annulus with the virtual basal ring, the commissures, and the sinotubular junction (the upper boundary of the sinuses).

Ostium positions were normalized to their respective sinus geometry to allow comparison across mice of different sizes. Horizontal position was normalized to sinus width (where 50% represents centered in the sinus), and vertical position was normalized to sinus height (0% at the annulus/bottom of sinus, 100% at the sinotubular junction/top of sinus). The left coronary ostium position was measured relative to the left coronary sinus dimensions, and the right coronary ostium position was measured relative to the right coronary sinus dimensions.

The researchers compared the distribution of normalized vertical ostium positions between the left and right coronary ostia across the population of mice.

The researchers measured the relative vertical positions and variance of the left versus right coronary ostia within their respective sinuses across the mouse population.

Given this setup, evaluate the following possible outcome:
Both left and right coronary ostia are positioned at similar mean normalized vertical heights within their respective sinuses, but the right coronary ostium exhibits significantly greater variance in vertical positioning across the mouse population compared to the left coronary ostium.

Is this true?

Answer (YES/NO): NO